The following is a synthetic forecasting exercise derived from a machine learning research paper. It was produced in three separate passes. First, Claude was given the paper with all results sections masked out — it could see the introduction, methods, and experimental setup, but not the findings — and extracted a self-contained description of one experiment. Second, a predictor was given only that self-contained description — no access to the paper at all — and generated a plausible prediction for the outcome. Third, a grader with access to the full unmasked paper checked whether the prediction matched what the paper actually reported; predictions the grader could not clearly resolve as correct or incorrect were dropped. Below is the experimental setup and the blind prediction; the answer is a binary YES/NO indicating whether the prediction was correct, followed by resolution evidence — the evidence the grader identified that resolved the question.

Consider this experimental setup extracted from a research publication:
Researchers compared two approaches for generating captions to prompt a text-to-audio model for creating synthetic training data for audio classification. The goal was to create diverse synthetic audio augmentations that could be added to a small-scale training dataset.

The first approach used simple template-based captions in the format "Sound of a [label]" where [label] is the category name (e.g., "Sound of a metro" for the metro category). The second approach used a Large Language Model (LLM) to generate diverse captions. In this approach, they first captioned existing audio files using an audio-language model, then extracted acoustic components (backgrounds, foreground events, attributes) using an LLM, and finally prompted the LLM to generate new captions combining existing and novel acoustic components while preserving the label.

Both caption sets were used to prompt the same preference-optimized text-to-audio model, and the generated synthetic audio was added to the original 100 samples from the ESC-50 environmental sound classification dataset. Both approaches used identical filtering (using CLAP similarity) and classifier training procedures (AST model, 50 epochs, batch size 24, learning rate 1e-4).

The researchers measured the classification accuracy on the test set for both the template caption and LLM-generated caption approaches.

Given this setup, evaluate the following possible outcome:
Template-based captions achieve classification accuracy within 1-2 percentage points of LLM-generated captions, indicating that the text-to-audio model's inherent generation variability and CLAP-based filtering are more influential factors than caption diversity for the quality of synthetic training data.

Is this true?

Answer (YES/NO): NO